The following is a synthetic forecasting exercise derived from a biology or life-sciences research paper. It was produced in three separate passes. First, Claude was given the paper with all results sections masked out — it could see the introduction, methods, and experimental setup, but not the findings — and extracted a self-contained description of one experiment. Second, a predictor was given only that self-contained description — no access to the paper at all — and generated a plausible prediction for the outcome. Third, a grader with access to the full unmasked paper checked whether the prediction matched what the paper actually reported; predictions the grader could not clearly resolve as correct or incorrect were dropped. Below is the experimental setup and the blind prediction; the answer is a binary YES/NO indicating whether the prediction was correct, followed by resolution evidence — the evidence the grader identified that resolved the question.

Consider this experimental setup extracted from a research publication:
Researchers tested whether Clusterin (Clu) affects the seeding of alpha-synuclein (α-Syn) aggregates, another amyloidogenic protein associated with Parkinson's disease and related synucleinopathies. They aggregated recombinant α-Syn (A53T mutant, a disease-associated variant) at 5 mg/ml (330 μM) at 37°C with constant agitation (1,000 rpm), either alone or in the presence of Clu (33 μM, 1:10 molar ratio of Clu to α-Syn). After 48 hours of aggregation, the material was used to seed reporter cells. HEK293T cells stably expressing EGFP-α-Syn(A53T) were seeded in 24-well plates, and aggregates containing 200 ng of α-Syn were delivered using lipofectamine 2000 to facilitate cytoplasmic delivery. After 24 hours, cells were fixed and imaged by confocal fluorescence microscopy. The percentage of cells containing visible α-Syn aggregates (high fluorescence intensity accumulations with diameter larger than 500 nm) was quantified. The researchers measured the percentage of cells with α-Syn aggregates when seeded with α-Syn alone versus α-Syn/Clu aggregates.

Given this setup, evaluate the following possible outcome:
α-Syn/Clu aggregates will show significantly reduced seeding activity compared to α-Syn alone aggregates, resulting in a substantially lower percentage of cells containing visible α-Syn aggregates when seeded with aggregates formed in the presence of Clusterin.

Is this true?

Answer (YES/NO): YES